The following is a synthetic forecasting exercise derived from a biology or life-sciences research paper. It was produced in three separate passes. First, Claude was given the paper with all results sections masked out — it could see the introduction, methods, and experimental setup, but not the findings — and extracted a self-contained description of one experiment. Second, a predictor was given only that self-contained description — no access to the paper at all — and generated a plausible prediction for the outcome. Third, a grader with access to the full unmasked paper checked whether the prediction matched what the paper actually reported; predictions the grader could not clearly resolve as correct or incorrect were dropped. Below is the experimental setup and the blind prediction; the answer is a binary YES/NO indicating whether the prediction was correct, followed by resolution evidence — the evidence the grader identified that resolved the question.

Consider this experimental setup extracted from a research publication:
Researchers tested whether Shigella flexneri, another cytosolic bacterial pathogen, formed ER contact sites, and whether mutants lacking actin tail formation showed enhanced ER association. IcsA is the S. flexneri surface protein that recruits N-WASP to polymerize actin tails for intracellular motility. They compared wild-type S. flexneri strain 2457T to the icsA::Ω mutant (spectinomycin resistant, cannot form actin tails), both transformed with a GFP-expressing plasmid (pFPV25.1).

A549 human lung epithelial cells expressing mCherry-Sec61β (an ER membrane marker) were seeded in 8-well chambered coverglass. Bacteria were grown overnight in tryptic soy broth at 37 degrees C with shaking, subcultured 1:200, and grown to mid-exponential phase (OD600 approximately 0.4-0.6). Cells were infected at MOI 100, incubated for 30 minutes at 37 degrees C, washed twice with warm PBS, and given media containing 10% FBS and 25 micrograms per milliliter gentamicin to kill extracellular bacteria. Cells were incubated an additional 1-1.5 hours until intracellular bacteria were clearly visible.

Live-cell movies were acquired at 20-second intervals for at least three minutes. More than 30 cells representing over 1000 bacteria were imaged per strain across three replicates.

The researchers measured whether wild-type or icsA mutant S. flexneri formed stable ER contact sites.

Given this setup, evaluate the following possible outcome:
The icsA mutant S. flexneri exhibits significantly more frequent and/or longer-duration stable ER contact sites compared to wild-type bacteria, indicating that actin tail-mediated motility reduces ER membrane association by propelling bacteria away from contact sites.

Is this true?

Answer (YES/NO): NO